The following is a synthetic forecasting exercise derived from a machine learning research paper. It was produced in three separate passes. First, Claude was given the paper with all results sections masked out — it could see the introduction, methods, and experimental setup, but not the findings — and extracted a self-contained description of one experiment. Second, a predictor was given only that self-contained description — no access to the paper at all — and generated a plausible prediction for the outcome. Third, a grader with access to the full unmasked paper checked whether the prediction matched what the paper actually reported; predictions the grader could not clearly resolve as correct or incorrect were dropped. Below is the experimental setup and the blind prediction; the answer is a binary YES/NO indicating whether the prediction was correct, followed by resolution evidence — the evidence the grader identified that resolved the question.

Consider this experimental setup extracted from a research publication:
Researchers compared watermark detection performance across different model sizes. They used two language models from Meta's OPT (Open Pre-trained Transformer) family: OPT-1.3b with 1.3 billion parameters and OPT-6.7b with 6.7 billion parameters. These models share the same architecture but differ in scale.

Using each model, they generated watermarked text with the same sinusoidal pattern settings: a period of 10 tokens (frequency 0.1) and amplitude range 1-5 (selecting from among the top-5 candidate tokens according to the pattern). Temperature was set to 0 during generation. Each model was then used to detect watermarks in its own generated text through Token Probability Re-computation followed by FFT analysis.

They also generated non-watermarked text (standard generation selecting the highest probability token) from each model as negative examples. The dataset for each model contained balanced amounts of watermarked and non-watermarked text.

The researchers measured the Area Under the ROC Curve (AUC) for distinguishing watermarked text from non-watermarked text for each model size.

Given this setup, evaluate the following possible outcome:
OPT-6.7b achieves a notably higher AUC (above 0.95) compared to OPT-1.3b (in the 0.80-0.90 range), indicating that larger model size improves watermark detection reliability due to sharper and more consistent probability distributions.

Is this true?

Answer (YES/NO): NO